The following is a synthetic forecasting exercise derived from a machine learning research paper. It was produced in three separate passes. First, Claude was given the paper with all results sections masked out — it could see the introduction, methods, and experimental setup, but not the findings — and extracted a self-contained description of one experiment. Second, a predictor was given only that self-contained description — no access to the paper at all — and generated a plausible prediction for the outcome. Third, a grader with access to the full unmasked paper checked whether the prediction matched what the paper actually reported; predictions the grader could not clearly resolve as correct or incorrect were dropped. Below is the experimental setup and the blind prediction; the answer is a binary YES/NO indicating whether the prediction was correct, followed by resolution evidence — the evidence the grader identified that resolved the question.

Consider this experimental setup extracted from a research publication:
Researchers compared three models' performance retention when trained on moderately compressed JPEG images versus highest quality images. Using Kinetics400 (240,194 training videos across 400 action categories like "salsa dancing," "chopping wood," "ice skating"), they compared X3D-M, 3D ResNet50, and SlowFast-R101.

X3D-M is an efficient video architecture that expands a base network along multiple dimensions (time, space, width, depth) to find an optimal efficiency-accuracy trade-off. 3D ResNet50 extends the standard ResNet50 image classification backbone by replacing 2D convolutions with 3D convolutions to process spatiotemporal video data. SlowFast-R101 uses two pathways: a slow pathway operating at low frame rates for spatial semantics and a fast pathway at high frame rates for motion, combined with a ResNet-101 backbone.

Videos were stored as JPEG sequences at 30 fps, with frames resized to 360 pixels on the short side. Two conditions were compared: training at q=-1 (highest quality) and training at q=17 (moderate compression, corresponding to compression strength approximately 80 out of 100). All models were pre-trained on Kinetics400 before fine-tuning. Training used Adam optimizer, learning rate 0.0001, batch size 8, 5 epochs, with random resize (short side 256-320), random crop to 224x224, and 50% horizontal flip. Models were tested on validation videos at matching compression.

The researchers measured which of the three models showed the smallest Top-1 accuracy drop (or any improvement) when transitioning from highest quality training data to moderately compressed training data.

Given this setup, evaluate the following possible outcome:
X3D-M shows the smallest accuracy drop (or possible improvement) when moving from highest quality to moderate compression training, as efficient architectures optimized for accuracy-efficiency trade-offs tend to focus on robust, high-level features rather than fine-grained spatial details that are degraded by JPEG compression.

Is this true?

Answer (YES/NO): YES